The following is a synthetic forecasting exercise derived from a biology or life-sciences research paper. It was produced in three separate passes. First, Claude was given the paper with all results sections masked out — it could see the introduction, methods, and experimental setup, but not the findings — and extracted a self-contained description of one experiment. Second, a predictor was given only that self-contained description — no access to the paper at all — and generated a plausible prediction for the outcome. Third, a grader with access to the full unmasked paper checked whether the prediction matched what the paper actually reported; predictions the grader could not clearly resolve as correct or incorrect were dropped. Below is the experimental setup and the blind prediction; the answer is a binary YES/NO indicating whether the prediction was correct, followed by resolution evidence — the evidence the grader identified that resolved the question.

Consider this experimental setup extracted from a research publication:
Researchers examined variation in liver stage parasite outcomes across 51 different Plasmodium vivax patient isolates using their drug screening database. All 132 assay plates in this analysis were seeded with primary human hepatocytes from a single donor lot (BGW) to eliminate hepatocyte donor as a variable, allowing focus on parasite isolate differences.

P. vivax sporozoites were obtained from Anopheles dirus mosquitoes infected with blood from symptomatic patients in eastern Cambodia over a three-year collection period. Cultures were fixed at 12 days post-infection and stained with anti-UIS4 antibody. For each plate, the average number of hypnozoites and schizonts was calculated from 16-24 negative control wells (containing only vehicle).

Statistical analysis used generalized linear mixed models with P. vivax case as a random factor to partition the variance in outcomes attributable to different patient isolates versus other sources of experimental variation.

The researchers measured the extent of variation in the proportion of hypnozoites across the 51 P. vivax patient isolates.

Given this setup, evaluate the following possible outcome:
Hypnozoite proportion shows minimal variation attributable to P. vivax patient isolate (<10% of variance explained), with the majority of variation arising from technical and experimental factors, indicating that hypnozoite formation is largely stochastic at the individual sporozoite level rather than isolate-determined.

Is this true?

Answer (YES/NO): NO